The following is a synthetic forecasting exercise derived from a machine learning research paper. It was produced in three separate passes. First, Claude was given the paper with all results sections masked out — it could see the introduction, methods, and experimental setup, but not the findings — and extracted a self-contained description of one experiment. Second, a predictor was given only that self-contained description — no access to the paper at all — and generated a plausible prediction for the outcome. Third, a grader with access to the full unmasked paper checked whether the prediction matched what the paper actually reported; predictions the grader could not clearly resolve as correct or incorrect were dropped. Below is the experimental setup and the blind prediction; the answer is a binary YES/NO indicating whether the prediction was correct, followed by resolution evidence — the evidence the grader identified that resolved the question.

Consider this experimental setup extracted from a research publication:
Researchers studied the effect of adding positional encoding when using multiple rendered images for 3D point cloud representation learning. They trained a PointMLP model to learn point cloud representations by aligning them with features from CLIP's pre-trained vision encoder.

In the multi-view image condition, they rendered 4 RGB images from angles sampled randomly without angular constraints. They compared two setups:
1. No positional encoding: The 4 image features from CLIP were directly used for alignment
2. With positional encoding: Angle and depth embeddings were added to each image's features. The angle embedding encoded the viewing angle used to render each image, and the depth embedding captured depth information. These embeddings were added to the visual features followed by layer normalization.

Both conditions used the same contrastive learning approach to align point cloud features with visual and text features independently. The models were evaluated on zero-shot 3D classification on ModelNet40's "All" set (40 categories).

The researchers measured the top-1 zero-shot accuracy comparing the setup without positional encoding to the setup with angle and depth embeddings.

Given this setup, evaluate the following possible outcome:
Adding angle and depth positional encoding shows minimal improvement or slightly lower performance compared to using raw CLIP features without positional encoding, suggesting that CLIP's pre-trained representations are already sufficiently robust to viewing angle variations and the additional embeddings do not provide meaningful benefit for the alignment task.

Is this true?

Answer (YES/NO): NO